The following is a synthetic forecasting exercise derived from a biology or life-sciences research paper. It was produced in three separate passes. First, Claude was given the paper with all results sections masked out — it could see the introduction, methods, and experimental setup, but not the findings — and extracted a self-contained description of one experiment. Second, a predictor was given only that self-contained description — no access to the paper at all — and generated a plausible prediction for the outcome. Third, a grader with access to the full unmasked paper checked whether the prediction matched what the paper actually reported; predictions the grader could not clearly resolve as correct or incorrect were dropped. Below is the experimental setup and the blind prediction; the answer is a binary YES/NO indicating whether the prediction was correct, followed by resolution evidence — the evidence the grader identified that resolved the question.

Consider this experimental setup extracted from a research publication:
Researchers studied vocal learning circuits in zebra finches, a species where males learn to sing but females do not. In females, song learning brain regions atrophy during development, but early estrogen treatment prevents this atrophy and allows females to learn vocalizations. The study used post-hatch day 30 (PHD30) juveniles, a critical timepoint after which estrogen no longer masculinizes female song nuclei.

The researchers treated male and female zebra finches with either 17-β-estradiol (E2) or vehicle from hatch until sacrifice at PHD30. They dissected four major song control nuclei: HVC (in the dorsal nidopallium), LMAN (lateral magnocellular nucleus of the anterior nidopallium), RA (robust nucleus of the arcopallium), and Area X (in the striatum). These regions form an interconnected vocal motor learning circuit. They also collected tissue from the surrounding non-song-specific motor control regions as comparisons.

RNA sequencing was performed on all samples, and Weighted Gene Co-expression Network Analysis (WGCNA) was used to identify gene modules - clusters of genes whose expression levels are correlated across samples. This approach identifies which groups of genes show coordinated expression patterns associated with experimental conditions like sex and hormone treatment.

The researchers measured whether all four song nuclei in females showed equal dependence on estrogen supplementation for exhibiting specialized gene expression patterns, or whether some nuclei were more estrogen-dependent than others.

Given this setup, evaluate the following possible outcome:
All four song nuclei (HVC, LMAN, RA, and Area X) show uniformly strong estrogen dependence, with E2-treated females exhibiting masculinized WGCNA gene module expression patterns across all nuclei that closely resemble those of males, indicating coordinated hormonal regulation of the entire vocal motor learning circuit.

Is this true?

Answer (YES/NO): NO